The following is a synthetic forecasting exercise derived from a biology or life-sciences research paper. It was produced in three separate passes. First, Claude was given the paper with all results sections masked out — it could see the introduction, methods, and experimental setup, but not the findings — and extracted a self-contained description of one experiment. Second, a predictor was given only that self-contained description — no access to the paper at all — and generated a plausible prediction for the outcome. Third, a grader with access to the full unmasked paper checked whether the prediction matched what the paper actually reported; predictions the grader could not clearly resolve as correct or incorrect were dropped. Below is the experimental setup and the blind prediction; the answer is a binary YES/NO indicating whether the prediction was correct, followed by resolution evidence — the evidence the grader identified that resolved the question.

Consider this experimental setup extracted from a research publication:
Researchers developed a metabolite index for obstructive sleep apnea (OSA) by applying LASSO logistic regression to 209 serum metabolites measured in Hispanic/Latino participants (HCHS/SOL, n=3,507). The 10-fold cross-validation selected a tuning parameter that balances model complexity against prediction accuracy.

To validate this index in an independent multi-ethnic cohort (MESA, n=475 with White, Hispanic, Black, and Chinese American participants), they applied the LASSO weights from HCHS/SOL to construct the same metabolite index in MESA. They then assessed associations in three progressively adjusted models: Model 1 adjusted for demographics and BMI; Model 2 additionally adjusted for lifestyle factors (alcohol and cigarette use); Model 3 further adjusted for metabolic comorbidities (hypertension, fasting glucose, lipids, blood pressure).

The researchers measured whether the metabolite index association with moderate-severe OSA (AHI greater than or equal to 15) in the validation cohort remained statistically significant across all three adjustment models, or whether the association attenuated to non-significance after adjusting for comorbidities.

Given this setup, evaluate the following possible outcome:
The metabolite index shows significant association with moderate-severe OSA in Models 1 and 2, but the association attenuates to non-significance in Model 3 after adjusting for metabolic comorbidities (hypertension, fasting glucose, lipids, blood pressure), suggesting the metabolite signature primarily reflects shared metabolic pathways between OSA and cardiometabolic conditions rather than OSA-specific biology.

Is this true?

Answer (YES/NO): NO